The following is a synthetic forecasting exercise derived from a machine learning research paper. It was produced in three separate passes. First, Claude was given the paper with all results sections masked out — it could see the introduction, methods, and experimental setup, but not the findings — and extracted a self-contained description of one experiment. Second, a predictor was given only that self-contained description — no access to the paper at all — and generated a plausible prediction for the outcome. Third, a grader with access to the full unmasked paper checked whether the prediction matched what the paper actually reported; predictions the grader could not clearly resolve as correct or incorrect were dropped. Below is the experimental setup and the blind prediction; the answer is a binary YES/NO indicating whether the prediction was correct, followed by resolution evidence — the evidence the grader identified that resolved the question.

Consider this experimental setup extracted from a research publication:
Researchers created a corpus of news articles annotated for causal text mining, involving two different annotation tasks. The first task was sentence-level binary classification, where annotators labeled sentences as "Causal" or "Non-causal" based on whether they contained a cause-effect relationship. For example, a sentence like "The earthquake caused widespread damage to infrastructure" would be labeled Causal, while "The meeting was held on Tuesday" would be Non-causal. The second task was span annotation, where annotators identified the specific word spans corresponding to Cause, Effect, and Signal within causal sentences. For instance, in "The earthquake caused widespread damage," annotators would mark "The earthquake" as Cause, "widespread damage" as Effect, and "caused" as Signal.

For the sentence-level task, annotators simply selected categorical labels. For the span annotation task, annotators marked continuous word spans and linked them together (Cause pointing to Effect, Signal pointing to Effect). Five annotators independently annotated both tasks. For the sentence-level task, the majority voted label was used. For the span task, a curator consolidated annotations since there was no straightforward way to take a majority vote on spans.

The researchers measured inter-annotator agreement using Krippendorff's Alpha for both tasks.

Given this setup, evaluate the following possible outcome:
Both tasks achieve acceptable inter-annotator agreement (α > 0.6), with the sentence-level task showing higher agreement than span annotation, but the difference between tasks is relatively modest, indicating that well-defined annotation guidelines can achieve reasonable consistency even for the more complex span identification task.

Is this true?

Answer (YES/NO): NO